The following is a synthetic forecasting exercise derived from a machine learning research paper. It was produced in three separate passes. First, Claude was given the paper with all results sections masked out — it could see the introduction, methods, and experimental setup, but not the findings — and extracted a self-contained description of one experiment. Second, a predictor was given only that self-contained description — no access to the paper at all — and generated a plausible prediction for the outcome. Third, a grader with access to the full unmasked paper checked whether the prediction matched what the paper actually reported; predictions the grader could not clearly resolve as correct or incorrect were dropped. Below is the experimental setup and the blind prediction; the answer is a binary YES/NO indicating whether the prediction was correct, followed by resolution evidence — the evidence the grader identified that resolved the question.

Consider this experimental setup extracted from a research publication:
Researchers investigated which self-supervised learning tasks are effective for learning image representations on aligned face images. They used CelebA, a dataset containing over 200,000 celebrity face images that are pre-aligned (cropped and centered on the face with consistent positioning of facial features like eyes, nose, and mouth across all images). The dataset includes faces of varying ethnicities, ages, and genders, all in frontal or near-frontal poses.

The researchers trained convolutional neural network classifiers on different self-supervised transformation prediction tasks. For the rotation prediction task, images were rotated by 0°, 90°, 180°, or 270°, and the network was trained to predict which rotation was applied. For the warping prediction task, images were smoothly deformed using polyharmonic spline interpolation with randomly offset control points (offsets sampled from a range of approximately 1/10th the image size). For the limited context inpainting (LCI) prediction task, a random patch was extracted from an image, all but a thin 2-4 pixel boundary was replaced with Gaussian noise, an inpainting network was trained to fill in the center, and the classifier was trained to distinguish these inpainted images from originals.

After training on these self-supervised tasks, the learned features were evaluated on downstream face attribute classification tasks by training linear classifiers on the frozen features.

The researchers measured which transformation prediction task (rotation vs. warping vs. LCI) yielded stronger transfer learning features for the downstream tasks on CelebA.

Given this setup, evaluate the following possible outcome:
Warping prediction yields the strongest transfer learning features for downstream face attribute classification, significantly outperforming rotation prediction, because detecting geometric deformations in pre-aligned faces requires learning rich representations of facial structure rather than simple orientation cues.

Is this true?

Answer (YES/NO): NO